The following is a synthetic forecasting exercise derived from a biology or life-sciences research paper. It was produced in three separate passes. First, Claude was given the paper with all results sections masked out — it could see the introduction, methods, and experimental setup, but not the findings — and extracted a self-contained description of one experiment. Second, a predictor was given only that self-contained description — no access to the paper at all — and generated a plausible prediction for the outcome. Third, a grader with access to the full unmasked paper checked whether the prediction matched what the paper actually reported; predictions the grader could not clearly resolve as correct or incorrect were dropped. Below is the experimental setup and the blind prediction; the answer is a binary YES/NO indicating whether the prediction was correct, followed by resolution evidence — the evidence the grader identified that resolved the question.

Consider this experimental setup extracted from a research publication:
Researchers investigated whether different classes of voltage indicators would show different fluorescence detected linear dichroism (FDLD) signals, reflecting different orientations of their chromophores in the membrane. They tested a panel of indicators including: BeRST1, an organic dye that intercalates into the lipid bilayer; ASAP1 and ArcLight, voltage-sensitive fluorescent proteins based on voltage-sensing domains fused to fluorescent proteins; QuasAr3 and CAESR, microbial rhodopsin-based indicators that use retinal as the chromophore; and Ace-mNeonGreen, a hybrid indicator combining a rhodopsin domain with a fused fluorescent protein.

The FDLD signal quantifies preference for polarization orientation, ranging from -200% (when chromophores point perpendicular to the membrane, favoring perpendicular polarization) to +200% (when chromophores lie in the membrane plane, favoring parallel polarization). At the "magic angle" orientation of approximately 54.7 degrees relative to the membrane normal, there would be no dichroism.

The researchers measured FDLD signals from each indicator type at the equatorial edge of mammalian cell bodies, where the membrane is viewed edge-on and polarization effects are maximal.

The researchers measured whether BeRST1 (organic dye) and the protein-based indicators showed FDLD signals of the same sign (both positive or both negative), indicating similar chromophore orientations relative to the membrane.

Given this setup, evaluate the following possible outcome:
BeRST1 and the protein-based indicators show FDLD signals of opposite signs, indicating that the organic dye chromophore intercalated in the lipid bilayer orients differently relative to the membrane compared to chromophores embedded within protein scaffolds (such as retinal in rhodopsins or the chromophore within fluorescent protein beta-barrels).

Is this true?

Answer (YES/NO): YES